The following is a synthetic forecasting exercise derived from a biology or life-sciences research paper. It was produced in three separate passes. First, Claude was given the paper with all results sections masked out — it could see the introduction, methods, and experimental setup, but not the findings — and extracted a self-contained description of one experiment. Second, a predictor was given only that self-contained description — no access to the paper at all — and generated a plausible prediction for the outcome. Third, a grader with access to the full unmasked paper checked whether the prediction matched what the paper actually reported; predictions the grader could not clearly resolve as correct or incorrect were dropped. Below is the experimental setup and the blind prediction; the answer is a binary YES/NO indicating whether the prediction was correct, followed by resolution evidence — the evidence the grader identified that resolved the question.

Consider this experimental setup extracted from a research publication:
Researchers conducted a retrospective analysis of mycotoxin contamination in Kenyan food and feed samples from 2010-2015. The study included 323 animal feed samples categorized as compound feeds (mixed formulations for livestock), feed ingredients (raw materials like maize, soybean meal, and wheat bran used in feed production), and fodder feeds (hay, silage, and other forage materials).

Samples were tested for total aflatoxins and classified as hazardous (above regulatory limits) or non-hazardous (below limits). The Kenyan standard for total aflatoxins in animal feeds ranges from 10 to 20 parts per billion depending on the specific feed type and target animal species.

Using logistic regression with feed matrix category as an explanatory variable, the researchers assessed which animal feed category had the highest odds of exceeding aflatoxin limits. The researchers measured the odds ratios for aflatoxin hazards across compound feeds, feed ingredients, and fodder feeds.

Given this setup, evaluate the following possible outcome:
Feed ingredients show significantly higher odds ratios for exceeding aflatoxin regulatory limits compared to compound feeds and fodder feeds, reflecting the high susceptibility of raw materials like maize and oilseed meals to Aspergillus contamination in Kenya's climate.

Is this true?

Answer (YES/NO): NO